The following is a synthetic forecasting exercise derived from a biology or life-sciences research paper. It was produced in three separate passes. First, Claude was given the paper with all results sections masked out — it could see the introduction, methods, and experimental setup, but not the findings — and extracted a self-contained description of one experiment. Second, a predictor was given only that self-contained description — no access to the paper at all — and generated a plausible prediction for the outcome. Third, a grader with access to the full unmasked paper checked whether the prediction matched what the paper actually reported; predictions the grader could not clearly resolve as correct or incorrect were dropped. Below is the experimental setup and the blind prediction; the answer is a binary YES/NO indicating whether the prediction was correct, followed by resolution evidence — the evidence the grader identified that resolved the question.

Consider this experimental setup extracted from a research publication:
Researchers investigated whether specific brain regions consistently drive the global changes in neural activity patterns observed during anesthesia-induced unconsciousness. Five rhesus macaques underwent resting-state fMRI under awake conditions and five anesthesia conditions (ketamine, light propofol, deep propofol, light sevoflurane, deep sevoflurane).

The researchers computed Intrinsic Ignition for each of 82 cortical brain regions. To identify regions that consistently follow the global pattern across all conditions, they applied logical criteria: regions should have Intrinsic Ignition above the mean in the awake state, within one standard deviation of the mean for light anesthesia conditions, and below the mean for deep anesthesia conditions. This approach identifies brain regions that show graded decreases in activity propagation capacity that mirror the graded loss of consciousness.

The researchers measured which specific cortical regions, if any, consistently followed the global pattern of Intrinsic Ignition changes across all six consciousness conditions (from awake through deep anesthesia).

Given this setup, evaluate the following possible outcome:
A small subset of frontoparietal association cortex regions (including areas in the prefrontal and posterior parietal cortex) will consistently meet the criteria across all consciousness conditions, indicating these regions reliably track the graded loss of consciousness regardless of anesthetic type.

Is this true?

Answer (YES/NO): NO